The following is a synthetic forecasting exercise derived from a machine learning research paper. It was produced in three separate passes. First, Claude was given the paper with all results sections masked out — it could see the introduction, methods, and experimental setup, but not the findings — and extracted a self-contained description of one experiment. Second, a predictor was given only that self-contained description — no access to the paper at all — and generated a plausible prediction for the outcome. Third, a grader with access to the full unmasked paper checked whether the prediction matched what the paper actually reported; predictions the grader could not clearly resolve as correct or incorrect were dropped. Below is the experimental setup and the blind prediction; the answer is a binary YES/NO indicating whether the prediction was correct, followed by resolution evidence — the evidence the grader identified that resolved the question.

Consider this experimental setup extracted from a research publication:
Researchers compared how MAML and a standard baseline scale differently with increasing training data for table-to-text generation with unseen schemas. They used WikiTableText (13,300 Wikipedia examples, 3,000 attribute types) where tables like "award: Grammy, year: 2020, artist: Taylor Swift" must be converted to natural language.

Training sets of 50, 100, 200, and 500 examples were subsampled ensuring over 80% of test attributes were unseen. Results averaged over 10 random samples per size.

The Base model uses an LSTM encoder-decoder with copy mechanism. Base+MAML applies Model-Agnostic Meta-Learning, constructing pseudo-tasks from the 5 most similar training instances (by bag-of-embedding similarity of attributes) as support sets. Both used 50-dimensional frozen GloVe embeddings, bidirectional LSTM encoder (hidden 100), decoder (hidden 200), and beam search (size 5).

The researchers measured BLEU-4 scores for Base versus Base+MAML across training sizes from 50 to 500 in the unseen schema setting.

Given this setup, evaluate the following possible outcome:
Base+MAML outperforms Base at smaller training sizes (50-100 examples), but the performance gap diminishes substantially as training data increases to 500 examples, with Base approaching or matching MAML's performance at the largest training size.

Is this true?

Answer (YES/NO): NO